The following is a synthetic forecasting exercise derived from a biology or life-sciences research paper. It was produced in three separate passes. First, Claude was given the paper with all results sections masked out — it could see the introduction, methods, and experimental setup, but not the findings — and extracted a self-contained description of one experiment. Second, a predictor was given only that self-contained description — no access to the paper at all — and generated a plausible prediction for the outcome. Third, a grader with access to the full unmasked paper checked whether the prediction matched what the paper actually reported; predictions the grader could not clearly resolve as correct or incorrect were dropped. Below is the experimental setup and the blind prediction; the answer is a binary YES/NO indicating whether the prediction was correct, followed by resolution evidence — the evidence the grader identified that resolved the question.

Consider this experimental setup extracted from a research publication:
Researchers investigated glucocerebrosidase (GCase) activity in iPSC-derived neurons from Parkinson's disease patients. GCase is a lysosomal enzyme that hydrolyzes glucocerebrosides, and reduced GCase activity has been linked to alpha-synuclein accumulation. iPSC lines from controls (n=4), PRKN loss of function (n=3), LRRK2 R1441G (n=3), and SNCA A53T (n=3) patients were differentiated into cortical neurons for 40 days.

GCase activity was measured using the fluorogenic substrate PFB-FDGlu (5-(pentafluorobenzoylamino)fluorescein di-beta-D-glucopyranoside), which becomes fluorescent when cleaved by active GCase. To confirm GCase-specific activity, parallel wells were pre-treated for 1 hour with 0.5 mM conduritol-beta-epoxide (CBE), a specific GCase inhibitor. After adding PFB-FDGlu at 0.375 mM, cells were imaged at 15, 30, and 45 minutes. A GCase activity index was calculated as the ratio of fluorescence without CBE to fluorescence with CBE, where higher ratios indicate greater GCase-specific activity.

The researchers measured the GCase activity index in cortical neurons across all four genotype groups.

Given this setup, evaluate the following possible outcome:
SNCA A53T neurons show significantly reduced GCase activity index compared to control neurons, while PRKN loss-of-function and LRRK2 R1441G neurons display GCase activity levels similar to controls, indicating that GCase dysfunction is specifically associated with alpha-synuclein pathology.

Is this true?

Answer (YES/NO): NO